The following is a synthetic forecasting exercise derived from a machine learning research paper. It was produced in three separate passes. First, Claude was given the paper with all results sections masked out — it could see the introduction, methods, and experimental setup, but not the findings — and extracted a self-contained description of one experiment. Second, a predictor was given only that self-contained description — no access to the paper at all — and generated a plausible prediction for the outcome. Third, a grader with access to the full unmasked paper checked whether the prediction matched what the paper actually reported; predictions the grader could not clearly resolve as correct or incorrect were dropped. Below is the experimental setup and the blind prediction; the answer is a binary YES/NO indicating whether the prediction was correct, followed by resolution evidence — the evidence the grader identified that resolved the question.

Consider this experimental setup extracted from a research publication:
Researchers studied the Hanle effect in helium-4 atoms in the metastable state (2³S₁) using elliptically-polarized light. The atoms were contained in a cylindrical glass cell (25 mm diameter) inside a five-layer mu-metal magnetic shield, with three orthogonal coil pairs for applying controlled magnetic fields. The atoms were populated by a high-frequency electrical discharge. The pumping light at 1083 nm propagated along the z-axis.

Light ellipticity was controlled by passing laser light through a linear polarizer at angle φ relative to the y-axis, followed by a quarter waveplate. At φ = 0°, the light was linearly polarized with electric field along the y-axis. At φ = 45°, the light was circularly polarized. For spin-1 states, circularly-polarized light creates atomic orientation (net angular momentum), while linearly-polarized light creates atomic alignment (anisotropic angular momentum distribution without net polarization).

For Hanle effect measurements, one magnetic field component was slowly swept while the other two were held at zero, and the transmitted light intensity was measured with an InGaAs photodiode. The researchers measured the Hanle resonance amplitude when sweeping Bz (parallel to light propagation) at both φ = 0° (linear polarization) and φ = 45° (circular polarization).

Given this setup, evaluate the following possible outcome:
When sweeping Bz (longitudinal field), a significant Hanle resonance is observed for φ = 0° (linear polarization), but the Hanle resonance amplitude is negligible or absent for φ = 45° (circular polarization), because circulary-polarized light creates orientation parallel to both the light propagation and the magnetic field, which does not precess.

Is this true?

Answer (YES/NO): YES